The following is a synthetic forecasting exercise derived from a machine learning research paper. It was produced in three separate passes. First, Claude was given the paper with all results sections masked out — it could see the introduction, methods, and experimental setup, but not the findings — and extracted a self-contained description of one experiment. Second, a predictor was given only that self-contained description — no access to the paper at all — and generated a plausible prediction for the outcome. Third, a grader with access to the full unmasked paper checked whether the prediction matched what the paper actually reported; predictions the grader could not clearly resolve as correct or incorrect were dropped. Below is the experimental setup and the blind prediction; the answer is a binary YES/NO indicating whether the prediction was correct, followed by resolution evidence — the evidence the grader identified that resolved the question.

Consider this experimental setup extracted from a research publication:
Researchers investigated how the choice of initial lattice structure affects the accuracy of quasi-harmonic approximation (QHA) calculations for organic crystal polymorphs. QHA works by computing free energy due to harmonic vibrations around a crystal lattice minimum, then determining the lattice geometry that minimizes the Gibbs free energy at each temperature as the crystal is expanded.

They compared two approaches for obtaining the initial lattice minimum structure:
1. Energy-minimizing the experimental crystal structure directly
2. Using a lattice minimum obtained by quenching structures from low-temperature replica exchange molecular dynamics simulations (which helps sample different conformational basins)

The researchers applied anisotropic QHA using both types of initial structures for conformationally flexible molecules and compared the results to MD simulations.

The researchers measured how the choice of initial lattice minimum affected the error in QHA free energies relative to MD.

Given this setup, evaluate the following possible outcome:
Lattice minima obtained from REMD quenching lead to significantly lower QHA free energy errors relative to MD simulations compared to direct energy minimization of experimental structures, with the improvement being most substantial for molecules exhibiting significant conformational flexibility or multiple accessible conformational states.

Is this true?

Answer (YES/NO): YES